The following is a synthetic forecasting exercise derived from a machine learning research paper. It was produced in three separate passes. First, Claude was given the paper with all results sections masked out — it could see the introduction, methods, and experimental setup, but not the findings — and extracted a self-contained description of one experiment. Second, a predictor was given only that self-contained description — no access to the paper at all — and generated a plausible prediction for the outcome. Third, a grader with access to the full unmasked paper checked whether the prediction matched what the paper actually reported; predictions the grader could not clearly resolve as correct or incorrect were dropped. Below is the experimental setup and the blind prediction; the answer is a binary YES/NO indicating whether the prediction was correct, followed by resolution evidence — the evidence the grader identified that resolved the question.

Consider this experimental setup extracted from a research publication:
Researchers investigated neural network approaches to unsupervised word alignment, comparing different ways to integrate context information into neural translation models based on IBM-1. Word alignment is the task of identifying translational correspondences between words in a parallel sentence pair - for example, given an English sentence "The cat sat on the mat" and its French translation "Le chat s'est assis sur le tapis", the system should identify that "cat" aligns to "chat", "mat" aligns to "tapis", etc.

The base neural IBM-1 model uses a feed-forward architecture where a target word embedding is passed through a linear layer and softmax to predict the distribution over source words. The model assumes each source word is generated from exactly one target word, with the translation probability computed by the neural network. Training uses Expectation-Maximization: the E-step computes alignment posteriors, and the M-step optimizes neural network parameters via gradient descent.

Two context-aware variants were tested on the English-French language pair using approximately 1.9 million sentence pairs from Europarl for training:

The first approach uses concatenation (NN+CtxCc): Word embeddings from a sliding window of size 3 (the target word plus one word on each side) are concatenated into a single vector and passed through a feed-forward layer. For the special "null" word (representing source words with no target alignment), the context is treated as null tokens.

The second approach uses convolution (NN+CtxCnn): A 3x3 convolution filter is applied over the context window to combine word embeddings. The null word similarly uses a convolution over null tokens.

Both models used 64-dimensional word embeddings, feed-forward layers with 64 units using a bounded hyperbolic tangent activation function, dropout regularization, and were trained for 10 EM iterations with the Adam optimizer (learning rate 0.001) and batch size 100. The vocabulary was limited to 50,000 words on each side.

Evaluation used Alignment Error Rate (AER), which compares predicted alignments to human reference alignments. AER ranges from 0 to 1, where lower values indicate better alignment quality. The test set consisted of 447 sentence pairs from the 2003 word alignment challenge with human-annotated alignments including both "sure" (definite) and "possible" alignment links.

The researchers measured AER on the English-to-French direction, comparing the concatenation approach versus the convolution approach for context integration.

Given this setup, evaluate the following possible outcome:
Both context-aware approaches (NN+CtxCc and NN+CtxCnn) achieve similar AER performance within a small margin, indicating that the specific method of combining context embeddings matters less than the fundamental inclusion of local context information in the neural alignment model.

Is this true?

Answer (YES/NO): YES